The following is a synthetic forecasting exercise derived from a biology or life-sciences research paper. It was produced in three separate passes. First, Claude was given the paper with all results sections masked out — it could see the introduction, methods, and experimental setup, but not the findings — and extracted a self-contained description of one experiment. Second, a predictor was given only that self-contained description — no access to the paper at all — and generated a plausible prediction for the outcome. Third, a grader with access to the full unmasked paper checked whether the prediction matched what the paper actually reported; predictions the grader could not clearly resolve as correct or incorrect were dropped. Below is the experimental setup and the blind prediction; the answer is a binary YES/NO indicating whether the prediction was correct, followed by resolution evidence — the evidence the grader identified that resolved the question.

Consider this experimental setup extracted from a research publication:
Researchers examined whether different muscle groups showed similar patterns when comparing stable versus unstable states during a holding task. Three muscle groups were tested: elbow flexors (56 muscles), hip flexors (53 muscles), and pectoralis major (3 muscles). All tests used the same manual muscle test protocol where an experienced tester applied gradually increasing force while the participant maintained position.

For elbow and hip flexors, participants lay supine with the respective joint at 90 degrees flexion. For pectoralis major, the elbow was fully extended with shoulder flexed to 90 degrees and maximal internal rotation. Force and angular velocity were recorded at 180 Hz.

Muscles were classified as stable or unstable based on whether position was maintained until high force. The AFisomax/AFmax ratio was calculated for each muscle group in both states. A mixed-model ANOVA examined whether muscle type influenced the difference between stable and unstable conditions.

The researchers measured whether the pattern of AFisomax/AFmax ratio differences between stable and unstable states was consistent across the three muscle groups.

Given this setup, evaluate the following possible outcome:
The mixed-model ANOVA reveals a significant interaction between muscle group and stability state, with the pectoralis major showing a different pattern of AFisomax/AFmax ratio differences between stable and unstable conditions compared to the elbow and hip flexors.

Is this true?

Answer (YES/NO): NO